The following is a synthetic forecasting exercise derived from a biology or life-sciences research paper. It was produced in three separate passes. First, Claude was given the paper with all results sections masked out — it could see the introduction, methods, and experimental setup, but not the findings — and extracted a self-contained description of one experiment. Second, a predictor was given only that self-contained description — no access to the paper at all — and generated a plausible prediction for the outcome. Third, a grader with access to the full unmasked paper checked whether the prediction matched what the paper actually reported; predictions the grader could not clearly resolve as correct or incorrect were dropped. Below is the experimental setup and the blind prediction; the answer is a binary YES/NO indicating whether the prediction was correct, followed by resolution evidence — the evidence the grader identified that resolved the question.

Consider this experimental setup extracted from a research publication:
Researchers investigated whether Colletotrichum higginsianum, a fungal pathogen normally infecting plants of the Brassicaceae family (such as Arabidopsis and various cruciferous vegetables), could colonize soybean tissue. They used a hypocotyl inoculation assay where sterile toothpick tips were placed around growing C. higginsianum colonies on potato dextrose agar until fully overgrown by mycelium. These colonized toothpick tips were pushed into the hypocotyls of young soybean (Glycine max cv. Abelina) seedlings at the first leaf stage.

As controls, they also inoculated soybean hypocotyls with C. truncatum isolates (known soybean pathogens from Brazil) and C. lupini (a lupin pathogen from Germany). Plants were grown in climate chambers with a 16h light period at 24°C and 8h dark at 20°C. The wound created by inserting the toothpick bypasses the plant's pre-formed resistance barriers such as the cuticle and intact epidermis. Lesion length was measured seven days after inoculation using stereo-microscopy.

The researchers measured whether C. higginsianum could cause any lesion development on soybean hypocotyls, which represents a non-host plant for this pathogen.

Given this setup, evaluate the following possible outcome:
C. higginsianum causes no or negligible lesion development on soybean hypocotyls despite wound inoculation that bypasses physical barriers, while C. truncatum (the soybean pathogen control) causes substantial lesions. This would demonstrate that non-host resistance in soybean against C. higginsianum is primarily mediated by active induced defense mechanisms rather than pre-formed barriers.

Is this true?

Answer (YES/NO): NO